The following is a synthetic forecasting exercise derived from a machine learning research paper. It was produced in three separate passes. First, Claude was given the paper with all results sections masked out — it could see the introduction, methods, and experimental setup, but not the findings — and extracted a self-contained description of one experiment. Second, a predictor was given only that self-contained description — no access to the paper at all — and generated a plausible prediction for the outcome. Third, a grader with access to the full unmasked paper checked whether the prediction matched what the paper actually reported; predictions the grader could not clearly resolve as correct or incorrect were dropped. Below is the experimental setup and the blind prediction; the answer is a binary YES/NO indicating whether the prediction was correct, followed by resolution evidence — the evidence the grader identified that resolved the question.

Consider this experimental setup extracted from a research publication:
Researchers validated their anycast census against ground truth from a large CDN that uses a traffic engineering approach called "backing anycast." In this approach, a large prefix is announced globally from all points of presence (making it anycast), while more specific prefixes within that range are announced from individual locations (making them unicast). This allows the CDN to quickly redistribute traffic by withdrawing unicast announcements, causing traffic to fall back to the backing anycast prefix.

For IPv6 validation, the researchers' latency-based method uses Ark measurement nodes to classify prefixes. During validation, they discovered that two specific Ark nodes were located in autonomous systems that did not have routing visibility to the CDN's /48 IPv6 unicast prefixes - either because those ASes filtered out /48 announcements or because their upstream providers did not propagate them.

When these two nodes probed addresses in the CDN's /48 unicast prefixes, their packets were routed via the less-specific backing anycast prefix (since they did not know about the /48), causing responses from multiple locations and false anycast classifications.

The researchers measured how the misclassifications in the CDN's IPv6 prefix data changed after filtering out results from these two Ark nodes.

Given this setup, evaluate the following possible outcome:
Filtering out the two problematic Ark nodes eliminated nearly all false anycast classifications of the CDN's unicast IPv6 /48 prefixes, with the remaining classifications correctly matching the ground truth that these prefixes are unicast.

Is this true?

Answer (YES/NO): NO